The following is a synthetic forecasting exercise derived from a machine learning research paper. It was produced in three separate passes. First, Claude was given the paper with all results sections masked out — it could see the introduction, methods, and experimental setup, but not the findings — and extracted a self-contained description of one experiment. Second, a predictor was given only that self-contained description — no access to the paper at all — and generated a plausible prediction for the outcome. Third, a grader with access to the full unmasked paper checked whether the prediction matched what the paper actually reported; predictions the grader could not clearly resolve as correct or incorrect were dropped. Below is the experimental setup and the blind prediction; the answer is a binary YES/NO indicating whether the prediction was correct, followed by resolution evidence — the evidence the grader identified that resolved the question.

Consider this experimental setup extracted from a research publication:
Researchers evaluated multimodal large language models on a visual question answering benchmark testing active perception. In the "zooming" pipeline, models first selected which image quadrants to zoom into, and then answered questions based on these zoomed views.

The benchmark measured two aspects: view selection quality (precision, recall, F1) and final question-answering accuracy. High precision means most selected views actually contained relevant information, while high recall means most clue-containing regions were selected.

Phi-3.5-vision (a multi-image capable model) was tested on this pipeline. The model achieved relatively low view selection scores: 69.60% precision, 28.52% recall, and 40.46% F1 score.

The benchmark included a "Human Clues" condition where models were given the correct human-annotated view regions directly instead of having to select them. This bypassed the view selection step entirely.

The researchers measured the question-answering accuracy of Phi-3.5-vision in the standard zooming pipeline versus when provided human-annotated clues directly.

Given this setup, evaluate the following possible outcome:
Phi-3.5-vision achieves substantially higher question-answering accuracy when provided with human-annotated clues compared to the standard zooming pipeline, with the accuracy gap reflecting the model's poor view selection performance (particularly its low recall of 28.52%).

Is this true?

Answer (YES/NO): NO